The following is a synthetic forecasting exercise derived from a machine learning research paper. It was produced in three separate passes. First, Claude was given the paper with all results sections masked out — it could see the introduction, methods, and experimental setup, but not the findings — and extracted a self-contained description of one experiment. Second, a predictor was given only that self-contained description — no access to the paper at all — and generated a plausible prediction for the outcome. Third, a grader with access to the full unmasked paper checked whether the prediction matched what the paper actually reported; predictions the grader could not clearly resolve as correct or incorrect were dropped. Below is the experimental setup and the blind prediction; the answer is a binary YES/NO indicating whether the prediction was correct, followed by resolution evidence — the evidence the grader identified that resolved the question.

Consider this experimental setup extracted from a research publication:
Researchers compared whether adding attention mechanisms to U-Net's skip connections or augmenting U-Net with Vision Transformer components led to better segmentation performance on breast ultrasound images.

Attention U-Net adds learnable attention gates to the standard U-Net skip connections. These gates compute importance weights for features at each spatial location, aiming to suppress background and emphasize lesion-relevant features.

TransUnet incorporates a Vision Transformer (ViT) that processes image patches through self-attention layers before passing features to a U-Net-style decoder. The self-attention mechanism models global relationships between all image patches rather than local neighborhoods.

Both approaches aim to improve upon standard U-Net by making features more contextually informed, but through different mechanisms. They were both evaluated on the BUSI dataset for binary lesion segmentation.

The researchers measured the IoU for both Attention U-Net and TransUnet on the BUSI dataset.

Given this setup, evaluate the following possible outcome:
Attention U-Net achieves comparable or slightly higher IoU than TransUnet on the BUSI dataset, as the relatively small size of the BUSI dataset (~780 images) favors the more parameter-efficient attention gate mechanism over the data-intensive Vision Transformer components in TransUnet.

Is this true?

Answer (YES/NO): YES